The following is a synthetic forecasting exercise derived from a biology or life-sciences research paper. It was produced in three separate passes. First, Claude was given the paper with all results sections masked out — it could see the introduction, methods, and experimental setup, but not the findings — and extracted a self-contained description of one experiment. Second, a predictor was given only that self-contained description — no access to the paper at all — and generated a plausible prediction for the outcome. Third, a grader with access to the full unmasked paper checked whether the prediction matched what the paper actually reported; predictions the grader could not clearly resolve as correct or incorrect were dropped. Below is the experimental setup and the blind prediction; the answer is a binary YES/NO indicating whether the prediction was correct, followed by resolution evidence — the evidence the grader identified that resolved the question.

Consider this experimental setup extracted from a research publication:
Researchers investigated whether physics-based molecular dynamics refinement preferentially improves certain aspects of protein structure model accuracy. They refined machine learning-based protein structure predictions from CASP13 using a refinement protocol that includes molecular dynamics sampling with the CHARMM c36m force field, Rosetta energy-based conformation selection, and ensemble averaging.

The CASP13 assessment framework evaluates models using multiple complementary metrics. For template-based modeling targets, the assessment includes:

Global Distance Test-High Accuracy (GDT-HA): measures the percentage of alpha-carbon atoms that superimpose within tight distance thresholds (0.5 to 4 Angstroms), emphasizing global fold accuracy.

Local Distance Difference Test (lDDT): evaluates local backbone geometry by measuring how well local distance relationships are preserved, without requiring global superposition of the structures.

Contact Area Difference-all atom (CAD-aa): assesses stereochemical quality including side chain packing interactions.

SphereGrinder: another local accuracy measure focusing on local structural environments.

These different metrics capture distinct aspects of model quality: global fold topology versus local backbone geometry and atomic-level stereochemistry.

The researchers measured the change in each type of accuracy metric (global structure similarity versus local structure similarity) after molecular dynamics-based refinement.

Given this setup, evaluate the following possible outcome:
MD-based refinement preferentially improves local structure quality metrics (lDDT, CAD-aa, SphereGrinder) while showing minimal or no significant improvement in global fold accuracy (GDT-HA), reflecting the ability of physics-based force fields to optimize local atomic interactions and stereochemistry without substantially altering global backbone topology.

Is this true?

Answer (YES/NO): NO